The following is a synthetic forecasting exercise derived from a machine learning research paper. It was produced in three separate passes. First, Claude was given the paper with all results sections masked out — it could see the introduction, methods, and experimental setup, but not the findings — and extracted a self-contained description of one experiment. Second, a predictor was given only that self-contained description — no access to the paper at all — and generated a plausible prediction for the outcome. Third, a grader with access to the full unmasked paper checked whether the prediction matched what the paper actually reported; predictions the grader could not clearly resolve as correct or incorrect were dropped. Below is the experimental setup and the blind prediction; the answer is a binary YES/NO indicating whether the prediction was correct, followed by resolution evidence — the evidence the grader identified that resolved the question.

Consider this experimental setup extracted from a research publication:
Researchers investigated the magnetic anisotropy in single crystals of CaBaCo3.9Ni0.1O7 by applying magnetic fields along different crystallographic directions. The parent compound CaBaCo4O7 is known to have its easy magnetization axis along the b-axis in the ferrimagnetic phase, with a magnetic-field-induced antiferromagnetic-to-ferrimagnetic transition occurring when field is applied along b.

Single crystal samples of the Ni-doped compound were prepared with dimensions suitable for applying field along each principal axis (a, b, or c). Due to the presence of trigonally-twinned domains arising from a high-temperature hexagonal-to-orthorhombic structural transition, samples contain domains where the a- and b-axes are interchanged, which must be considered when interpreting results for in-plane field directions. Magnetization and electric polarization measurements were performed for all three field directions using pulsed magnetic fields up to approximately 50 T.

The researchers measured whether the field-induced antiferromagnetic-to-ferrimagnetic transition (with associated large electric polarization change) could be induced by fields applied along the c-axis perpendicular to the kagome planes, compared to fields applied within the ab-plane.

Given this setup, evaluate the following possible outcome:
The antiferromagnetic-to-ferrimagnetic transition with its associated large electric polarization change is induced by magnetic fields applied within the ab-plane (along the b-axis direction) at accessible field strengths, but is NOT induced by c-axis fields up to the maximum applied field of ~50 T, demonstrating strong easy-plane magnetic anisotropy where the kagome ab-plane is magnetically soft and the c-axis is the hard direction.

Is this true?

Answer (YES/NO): NO